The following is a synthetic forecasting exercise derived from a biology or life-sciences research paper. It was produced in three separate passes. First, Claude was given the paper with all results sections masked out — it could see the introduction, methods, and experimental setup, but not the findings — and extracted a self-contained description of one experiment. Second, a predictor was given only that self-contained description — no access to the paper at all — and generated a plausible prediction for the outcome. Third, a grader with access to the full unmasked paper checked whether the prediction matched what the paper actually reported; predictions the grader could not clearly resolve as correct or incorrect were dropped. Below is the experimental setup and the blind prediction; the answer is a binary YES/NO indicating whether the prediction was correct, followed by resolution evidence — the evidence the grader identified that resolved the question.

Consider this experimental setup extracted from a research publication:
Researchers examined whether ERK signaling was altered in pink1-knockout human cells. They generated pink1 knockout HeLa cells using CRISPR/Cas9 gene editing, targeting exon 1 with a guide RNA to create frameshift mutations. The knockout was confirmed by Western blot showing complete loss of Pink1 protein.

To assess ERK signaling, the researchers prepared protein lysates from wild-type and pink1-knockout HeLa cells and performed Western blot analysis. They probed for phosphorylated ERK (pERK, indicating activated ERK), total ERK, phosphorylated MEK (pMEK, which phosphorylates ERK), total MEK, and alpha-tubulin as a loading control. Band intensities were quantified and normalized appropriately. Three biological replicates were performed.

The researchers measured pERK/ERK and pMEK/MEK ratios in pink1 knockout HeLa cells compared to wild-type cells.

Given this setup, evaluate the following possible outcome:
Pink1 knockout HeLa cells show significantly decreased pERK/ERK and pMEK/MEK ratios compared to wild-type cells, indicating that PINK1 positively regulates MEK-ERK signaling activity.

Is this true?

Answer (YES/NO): NO